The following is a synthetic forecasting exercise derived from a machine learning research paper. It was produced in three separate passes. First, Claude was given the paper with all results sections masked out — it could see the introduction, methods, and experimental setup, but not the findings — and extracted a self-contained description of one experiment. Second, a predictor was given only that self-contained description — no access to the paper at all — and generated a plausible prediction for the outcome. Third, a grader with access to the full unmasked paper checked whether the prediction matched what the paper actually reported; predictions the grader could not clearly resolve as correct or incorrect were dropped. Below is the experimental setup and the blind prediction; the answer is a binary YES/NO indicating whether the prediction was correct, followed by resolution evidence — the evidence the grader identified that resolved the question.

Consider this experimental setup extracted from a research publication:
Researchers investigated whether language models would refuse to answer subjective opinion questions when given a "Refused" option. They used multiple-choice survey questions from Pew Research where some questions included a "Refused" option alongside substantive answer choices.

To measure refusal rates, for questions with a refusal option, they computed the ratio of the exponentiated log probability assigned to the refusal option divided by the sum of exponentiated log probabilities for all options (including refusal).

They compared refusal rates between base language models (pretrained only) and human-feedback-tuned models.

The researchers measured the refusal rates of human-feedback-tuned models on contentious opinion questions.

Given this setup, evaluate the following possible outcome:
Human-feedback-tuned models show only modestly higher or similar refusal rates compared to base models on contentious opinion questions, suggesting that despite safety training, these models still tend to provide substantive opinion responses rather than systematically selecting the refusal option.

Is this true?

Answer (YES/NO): NO